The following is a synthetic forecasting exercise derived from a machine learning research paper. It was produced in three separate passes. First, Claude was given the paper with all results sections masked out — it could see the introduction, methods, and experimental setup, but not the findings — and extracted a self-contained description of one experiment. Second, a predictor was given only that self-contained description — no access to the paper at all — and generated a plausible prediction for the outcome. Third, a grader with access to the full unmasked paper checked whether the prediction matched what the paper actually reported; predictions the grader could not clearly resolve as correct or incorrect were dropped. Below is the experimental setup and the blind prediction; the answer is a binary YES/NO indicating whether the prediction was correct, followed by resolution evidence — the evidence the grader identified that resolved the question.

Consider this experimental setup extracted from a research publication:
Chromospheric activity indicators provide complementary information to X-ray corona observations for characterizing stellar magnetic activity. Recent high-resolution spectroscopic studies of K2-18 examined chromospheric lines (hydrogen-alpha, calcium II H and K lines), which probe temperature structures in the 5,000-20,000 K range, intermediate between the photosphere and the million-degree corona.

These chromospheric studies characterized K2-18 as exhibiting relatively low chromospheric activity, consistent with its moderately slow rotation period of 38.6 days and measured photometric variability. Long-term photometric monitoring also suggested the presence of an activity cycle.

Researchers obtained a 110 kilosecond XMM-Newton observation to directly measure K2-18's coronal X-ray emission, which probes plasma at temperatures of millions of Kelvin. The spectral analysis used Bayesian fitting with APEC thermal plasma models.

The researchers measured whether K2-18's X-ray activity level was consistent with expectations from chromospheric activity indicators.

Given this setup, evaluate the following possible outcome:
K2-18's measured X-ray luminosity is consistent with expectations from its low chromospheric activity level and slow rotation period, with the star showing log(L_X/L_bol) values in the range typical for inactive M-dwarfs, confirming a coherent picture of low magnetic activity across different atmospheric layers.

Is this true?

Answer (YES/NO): NO